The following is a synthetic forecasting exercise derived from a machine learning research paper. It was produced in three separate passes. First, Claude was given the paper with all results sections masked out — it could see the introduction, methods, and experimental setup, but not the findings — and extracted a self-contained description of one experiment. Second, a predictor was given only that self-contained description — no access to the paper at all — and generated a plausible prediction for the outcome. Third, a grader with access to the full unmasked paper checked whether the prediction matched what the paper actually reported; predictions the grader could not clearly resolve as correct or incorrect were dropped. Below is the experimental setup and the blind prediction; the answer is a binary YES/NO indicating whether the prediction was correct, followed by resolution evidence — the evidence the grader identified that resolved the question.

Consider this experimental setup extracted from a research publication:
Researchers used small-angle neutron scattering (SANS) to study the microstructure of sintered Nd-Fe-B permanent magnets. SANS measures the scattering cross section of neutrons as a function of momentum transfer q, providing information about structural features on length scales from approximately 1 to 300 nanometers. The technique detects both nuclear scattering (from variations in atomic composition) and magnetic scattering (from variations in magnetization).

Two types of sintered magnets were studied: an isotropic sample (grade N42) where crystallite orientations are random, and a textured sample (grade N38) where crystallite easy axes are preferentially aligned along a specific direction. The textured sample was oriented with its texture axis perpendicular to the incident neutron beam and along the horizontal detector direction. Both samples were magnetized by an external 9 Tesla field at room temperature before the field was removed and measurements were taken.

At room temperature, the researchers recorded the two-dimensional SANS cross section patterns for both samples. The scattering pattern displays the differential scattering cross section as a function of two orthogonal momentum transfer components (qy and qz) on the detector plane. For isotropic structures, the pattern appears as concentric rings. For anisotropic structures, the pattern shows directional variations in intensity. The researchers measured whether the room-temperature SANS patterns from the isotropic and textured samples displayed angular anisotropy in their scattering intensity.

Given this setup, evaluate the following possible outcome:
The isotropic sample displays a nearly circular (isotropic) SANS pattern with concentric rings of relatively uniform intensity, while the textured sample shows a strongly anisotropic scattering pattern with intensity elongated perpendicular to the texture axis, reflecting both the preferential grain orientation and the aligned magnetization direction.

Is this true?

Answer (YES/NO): NO